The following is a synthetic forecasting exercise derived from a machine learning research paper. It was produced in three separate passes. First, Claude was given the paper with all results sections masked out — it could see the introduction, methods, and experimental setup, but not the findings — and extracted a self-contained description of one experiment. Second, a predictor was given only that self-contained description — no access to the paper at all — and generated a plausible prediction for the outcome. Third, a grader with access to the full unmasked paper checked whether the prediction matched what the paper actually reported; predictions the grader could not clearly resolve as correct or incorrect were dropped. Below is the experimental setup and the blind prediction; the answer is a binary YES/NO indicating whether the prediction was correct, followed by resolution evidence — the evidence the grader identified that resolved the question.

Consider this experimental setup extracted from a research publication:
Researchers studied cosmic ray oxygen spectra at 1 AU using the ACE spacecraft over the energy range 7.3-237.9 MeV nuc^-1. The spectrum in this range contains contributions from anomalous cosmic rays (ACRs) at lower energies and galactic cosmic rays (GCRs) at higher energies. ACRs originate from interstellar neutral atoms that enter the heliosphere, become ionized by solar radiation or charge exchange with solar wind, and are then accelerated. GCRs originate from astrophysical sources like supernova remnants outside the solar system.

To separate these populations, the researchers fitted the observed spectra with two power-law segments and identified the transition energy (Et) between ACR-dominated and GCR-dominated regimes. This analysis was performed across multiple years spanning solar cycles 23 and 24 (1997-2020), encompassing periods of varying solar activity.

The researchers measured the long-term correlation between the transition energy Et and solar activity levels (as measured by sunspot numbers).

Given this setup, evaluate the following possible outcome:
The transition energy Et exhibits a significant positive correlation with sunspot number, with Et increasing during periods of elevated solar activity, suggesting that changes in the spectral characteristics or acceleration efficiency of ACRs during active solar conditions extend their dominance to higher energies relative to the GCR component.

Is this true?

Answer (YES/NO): NO